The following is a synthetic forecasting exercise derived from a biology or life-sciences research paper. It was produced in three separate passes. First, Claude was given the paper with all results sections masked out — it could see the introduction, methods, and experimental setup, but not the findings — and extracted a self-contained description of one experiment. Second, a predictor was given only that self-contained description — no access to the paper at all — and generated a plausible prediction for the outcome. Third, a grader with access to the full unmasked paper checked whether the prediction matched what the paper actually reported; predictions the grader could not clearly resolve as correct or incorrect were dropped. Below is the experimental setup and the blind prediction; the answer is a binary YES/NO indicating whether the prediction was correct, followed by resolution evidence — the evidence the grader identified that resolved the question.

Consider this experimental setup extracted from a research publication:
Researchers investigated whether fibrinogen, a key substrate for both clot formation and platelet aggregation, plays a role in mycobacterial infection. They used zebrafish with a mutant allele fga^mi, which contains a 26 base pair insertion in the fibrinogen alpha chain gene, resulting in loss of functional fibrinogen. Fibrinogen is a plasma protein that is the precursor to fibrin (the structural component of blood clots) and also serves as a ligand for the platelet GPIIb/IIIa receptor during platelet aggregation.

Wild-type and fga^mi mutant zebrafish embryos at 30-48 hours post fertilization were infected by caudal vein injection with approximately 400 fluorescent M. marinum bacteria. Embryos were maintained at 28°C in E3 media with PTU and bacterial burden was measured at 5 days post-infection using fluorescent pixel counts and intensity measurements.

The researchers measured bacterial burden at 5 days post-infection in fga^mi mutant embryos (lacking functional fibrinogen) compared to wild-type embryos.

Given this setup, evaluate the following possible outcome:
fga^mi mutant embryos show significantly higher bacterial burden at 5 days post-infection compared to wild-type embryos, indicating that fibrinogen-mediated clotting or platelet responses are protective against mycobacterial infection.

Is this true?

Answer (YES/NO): NO